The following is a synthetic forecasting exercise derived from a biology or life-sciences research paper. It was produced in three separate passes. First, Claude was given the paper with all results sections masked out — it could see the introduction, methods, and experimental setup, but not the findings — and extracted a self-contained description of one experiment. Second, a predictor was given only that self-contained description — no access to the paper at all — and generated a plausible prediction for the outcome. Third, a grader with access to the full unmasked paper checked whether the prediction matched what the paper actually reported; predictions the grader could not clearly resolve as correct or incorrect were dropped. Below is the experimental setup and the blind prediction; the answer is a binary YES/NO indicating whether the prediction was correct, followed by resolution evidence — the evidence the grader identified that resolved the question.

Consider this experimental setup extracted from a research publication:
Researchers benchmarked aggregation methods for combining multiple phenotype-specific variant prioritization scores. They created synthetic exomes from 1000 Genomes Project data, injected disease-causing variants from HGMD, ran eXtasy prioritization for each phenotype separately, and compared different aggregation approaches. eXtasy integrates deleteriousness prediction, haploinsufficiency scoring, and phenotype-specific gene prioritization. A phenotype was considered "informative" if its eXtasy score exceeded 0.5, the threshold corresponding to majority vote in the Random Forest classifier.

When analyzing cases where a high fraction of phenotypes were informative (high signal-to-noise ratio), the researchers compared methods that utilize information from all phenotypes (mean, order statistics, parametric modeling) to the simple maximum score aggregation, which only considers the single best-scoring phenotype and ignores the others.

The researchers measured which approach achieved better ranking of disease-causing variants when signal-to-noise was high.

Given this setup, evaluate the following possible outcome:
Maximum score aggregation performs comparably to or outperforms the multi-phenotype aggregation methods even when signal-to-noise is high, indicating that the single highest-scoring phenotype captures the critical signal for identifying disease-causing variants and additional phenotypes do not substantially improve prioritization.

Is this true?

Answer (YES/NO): NO